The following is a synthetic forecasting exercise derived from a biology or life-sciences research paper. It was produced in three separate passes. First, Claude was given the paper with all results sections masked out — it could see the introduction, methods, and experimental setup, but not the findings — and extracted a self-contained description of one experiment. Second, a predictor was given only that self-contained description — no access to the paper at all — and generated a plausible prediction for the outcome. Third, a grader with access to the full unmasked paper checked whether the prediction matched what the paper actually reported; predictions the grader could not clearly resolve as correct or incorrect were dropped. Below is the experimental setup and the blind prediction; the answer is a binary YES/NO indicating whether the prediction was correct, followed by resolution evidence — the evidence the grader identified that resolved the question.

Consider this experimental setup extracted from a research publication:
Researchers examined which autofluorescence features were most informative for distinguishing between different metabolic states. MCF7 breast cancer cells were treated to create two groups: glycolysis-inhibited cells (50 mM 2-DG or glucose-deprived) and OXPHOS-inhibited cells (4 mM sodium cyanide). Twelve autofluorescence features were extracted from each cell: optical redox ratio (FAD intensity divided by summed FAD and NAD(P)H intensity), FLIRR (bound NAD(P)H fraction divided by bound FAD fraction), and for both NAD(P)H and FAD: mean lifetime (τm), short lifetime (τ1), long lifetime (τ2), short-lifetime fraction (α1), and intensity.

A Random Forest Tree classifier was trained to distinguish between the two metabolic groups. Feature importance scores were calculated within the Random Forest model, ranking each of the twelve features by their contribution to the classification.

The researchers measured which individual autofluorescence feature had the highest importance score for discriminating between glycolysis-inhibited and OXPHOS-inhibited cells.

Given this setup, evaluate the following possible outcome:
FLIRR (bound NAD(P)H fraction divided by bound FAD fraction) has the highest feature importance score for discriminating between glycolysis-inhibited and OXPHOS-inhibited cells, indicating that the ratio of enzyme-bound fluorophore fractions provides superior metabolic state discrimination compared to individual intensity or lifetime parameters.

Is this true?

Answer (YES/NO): NO